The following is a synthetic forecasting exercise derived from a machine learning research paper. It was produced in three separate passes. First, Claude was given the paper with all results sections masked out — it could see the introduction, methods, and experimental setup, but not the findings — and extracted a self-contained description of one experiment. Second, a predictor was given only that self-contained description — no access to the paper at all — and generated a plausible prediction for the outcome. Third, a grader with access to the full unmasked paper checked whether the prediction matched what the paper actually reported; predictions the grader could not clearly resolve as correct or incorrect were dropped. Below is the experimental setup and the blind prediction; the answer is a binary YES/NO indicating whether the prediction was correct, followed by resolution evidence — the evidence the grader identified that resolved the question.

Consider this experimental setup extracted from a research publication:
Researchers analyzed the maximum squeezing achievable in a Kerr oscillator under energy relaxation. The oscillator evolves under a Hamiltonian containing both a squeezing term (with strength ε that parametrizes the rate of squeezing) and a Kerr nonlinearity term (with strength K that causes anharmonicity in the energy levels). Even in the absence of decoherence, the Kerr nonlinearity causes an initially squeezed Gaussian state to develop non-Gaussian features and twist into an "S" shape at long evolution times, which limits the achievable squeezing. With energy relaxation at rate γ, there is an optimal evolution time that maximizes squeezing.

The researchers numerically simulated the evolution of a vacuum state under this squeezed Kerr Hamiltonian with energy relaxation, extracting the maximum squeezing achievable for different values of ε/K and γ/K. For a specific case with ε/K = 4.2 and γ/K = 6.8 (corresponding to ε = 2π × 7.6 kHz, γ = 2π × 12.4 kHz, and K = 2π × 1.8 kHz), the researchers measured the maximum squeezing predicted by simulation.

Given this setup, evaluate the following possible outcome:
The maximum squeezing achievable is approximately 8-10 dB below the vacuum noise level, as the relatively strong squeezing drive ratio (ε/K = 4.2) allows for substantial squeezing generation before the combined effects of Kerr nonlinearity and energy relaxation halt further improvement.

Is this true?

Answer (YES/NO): NO